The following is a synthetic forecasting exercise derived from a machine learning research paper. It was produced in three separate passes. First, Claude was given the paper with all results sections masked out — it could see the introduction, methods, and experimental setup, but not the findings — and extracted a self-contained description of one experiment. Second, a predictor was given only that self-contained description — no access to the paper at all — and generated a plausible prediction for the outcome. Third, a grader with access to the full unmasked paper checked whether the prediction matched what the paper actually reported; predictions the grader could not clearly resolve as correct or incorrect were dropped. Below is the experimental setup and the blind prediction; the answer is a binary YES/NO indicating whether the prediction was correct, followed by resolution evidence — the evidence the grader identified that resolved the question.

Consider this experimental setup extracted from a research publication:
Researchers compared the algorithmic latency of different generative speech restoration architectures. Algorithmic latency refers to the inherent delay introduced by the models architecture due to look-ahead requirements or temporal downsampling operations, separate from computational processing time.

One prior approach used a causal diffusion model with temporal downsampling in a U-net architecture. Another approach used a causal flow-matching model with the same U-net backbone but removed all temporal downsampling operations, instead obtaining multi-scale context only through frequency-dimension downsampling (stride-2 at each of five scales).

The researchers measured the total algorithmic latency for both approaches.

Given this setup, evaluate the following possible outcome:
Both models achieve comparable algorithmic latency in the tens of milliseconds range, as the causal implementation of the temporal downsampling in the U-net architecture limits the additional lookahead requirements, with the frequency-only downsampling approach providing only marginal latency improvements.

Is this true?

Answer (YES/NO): NO